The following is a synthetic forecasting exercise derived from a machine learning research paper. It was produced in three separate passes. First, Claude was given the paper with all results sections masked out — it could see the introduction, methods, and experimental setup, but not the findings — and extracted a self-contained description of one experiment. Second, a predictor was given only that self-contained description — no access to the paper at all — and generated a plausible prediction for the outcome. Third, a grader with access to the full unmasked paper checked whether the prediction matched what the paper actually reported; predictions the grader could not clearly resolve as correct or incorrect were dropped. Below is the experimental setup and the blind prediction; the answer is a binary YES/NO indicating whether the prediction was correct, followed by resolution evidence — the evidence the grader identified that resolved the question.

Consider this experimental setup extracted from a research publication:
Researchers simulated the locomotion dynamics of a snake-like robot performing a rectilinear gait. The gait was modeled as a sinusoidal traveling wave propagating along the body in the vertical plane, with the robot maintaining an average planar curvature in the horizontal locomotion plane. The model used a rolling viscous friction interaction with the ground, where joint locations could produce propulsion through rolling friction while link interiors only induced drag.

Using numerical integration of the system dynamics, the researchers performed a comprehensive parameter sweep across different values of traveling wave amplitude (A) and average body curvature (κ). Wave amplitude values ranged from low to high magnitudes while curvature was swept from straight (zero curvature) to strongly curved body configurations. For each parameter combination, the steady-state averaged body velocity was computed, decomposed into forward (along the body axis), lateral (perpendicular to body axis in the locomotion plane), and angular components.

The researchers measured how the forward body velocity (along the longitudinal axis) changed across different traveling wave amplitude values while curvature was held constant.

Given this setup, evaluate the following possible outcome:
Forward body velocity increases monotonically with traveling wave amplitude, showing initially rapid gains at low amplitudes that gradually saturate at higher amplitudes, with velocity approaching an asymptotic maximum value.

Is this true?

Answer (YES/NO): NO